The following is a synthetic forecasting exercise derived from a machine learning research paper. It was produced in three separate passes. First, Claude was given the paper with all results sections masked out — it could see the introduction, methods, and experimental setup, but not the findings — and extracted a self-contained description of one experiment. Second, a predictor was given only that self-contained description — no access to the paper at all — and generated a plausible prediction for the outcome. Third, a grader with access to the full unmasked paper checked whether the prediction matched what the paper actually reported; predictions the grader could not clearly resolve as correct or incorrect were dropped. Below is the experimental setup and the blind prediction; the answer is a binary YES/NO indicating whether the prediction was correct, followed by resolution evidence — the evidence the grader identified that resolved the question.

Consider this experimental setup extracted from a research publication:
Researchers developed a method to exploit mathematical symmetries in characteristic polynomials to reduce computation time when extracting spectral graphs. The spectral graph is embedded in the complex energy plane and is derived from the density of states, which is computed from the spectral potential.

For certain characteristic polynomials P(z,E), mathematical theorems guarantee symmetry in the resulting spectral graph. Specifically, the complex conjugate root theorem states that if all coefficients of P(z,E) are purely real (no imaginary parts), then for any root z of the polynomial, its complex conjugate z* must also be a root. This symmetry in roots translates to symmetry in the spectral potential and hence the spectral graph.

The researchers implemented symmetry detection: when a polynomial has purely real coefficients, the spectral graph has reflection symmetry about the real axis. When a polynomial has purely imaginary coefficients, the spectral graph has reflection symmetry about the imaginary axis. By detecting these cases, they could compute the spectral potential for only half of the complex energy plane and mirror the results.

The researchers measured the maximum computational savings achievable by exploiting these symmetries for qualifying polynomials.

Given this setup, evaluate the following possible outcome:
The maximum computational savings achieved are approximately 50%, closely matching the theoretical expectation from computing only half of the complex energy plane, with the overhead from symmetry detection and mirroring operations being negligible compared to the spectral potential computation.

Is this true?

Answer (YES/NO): YES